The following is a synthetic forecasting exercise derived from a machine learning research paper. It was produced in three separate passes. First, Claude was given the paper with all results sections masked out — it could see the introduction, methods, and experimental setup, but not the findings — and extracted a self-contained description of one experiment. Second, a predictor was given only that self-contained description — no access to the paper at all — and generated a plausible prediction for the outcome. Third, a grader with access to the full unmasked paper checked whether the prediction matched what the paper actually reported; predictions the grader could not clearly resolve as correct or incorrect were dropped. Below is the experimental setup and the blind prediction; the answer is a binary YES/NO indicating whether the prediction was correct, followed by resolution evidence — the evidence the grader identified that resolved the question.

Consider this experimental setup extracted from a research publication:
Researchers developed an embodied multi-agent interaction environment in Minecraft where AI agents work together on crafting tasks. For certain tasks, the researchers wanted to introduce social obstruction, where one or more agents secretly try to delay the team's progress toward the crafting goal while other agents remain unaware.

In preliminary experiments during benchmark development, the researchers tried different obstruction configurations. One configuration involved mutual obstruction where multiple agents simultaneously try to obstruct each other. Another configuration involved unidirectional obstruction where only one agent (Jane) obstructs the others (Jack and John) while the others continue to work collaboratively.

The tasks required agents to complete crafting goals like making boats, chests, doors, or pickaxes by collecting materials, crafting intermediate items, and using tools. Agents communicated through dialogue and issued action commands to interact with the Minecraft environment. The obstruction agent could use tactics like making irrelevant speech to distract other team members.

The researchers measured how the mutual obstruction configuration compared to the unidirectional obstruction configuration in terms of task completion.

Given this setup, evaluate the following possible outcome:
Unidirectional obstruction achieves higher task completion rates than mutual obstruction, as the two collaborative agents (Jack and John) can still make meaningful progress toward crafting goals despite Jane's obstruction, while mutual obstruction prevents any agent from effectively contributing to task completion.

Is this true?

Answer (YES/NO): YES